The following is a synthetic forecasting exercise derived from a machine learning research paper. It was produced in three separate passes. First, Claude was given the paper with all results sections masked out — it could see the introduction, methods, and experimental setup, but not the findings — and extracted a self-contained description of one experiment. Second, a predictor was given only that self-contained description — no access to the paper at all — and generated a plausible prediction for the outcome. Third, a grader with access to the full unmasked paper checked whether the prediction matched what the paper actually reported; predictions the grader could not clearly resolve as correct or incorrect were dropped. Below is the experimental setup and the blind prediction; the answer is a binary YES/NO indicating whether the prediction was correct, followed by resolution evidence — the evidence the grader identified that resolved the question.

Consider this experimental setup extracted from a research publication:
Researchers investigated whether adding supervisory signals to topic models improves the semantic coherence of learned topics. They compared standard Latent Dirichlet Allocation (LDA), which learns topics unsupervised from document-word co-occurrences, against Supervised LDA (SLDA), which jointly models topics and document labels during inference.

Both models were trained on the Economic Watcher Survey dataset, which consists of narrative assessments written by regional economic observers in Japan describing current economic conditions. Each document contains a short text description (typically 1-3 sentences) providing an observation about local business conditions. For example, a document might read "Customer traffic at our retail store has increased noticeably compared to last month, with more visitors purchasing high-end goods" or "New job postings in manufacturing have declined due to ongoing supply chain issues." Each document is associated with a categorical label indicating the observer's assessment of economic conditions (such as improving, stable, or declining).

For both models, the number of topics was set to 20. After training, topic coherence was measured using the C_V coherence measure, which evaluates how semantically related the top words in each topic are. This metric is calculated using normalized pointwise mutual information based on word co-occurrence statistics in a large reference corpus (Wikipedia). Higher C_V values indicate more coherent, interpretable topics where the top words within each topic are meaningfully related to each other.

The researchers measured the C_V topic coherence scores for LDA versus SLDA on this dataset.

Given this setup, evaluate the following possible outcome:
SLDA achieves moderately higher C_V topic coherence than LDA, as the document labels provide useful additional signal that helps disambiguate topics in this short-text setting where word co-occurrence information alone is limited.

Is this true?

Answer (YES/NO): NO